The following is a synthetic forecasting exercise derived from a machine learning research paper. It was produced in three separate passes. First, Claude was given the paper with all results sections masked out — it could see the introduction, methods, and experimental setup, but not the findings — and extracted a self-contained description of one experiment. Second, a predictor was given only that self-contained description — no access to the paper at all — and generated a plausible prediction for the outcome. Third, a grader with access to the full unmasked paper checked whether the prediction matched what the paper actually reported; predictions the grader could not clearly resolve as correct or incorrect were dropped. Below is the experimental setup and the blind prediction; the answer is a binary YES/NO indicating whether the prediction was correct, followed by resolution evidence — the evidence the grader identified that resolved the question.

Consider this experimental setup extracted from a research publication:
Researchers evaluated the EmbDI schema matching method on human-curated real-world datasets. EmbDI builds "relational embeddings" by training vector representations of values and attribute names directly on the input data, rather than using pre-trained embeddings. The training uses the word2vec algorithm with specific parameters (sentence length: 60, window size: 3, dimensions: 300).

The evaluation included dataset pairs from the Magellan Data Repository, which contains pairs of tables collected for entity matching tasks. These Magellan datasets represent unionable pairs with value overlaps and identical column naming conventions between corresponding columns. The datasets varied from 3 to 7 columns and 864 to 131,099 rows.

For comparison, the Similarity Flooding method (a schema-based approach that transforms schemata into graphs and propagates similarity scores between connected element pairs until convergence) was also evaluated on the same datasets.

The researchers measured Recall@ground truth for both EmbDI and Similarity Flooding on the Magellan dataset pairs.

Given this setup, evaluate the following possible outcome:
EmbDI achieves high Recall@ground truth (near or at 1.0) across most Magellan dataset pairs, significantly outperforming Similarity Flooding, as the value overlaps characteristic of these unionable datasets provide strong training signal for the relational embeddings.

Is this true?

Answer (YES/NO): NO